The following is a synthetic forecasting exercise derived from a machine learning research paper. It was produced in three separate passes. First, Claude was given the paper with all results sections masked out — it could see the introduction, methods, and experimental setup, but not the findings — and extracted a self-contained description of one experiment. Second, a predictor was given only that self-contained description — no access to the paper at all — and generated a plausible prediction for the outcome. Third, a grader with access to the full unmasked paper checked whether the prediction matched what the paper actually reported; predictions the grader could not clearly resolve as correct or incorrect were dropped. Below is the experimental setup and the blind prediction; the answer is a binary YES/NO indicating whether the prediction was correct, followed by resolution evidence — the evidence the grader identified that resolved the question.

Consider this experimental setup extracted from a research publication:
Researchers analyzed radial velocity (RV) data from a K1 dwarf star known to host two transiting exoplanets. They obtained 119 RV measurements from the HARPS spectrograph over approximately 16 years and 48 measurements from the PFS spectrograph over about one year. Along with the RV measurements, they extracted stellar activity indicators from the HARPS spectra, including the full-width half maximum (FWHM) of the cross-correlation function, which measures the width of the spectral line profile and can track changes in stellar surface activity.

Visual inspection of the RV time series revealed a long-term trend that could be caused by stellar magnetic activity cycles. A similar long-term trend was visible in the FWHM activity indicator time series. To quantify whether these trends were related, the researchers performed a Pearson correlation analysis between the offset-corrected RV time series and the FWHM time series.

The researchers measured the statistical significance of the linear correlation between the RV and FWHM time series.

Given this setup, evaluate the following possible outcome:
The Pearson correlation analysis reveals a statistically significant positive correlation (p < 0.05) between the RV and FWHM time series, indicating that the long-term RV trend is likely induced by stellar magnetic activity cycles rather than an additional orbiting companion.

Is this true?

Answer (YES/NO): YES